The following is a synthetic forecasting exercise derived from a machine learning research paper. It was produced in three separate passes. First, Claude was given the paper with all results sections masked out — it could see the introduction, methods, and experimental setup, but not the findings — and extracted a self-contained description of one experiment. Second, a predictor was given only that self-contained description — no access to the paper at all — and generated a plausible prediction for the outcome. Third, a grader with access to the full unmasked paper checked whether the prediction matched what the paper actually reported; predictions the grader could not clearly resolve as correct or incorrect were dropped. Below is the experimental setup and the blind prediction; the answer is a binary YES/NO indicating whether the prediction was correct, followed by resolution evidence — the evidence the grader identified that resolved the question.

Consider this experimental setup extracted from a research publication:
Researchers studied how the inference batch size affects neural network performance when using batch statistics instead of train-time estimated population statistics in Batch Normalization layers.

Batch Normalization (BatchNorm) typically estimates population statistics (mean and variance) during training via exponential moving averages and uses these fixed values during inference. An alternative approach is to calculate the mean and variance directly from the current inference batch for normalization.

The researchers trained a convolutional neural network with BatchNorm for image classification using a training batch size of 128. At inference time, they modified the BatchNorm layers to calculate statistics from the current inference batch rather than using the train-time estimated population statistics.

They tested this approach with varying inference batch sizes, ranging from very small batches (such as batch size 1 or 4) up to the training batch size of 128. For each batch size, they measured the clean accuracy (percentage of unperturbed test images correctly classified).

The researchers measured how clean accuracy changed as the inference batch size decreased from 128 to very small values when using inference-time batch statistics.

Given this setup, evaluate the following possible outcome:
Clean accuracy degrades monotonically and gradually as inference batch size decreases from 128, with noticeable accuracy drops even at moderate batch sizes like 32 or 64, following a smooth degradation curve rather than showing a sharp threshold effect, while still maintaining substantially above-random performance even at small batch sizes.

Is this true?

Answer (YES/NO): NO